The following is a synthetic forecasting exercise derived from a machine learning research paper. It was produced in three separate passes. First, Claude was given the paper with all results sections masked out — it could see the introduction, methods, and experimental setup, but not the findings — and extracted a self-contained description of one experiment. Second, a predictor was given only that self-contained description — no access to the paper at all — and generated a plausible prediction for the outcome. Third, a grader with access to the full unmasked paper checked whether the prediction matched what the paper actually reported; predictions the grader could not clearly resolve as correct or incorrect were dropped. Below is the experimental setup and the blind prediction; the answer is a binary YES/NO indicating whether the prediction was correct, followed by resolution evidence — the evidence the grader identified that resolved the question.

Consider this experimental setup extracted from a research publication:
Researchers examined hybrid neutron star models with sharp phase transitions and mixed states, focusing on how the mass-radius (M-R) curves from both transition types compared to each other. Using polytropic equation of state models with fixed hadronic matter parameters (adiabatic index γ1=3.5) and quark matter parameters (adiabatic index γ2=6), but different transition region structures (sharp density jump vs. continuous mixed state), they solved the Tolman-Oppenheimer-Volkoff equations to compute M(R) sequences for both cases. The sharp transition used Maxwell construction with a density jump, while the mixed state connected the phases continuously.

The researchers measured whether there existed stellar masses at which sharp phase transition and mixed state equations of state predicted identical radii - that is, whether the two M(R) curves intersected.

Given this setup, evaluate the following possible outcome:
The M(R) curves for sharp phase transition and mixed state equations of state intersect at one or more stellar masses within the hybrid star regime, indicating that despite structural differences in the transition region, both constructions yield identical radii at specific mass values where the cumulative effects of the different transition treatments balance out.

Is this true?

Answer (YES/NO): YES